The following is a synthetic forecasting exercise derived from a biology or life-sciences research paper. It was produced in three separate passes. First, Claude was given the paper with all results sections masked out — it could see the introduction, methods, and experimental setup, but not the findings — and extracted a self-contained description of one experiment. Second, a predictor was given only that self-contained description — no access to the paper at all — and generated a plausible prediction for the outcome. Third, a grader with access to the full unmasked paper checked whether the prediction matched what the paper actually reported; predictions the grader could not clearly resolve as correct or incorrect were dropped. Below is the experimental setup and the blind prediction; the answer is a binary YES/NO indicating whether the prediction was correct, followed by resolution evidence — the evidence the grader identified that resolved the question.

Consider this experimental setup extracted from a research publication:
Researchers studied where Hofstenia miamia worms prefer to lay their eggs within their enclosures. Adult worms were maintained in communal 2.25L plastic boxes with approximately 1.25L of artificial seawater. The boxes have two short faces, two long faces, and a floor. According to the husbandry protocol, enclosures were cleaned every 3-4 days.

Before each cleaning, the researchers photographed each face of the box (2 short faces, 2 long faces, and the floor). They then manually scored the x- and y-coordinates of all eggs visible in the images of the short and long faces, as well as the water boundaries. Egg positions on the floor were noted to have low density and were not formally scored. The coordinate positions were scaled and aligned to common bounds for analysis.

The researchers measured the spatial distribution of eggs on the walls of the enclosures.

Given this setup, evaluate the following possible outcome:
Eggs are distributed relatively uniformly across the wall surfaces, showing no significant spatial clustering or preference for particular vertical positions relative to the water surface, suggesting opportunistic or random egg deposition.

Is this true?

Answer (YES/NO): NO